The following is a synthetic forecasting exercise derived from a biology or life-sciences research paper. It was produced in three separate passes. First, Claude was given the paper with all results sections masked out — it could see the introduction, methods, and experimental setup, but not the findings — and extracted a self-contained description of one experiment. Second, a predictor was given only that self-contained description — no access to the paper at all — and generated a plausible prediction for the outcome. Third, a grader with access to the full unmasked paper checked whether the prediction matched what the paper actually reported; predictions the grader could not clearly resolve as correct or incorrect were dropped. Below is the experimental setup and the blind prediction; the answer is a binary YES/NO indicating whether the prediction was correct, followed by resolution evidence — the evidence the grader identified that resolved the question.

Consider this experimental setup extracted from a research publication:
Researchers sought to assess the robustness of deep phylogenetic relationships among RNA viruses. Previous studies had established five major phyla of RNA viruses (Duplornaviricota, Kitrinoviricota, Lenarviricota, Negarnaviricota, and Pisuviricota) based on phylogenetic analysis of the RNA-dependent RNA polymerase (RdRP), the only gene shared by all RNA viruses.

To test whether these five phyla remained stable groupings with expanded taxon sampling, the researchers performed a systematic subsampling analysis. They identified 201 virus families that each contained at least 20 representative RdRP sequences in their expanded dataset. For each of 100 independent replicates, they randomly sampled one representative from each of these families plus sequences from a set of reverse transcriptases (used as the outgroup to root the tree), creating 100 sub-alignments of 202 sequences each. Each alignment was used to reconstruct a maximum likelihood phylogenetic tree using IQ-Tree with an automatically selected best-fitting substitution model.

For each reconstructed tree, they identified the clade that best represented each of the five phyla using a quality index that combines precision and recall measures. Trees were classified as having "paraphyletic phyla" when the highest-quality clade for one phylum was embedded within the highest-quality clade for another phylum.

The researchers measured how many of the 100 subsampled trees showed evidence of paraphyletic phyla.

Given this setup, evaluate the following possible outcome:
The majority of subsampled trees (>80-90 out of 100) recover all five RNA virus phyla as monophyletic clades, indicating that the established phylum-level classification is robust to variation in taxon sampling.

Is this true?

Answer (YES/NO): YES